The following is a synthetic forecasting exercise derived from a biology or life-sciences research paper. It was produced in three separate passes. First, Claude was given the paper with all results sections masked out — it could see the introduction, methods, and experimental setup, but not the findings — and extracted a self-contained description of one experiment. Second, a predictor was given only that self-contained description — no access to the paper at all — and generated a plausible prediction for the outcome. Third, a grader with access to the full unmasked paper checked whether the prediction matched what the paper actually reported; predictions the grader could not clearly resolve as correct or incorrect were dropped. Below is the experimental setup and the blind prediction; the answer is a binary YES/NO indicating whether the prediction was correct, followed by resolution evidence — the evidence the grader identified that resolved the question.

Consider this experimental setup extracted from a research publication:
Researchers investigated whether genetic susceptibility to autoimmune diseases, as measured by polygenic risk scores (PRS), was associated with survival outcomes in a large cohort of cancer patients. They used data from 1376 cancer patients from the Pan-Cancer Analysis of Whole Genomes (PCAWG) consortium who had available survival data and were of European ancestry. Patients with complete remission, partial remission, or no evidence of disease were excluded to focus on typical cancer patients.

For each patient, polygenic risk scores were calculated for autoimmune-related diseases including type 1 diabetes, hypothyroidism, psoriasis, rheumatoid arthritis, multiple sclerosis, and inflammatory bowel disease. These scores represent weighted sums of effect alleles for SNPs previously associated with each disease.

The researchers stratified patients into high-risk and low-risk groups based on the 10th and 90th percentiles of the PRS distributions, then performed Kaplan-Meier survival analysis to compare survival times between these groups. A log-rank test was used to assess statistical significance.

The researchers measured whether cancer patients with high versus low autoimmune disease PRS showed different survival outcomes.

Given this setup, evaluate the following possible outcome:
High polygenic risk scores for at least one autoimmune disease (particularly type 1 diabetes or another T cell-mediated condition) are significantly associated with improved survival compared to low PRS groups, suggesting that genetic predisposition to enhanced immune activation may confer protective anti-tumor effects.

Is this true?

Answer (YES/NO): NO